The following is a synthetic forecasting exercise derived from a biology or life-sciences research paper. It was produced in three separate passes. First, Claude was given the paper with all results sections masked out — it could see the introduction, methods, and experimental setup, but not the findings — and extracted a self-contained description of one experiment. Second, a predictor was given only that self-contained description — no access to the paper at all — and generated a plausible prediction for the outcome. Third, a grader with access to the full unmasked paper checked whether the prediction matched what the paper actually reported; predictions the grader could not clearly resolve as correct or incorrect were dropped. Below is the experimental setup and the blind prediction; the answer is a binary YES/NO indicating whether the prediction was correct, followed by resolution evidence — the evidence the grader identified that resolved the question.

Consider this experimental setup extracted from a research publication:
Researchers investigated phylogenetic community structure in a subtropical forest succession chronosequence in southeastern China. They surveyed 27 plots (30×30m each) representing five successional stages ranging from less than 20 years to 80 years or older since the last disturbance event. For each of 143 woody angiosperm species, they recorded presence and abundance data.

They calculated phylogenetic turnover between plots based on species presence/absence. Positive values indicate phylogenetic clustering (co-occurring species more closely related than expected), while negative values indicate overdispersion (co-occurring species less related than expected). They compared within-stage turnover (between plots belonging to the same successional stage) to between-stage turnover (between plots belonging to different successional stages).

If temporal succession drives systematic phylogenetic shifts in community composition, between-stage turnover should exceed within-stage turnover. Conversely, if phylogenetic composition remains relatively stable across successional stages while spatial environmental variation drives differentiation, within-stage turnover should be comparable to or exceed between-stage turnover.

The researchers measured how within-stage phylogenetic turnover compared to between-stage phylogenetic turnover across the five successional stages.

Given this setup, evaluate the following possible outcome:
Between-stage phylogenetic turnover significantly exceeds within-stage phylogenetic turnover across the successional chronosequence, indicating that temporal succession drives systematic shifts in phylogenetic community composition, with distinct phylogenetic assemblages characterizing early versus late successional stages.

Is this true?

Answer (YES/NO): NO